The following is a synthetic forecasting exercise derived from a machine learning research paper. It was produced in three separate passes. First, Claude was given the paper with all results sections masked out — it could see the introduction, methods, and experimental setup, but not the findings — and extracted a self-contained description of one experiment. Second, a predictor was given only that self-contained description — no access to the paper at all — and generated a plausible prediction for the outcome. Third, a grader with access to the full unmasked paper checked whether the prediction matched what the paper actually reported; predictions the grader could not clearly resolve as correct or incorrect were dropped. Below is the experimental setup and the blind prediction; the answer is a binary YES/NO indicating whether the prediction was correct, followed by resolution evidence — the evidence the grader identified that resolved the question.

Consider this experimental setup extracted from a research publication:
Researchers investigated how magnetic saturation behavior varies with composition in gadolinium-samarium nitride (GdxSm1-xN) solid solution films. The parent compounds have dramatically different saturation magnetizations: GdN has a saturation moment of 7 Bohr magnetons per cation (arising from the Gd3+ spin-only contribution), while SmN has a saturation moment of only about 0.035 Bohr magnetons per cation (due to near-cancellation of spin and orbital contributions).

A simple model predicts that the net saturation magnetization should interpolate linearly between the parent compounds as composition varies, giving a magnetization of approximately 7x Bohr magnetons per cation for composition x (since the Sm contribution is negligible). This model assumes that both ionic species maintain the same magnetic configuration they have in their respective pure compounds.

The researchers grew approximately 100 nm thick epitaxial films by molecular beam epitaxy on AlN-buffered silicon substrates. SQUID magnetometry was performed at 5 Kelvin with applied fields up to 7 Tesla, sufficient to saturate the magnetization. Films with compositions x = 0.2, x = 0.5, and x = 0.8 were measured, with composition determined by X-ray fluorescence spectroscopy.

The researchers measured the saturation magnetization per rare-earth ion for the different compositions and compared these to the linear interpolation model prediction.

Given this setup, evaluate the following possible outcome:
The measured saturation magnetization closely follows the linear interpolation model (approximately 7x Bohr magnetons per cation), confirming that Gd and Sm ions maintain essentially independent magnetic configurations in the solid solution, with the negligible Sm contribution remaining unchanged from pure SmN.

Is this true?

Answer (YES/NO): NO